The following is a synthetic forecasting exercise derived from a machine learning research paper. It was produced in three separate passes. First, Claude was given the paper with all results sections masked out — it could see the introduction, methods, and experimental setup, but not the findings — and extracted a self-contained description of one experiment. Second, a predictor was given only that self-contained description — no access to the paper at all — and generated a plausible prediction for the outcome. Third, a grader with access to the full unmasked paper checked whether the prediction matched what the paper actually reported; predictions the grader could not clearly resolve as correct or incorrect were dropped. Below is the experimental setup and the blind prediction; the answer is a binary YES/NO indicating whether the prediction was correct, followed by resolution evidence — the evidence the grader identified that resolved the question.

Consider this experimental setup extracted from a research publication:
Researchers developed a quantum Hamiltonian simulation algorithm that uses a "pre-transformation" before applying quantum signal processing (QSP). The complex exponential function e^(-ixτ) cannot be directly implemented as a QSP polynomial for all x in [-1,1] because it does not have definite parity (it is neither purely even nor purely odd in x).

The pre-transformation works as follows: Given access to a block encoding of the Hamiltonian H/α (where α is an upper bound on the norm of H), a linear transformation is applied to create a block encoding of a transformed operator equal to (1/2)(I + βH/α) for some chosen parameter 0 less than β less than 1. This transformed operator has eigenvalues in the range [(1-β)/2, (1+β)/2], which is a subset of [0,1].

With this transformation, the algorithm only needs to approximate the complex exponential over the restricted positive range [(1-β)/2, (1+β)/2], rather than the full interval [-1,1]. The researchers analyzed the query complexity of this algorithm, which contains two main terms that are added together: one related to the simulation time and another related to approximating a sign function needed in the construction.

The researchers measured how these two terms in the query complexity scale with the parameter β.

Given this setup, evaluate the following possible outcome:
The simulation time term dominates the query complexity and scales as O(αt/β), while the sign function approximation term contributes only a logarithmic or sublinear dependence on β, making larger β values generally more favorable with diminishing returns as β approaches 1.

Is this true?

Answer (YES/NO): NO